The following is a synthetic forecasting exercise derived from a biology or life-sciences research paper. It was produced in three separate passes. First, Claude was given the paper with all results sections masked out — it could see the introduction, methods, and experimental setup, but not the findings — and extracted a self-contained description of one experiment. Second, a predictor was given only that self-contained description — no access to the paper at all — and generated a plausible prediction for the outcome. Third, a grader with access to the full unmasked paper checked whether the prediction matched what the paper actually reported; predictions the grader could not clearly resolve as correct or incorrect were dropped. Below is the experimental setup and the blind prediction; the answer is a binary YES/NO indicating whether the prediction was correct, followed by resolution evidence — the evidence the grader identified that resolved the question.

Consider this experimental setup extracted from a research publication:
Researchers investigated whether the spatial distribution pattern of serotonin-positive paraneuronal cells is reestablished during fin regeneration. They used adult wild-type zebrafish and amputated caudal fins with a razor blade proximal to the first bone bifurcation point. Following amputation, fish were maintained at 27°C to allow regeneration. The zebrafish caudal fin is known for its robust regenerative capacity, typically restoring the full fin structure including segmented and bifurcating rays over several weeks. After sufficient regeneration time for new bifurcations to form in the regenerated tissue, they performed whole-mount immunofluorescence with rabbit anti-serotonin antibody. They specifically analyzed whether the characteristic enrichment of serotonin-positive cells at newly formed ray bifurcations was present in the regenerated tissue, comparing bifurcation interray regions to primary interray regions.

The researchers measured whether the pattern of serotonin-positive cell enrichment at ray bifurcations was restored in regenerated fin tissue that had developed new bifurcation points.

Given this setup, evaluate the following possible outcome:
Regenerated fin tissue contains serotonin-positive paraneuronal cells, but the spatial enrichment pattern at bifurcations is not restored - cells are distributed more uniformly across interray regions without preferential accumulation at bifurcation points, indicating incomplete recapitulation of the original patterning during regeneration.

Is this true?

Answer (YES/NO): NO